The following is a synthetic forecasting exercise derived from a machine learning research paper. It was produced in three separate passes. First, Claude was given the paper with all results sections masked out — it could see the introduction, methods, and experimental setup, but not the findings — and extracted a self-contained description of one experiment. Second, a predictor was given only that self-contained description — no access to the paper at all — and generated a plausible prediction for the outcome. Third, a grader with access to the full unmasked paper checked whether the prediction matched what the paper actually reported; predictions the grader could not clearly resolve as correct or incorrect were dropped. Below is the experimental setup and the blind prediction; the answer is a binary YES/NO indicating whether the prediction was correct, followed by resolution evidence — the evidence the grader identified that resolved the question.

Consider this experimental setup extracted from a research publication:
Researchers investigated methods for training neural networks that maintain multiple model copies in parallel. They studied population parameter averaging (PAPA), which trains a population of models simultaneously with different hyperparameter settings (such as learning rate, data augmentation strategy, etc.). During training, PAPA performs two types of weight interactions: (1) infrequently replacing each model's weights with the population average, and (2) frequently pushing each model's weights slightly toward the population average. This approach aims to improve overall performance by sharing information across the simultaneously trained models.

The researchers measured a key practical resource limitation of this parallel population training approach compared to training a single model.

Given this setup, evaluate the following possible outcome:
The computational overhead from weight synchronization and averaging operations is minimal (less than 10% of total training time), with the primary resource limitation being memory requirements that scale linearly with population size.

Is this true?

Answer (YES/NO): NO